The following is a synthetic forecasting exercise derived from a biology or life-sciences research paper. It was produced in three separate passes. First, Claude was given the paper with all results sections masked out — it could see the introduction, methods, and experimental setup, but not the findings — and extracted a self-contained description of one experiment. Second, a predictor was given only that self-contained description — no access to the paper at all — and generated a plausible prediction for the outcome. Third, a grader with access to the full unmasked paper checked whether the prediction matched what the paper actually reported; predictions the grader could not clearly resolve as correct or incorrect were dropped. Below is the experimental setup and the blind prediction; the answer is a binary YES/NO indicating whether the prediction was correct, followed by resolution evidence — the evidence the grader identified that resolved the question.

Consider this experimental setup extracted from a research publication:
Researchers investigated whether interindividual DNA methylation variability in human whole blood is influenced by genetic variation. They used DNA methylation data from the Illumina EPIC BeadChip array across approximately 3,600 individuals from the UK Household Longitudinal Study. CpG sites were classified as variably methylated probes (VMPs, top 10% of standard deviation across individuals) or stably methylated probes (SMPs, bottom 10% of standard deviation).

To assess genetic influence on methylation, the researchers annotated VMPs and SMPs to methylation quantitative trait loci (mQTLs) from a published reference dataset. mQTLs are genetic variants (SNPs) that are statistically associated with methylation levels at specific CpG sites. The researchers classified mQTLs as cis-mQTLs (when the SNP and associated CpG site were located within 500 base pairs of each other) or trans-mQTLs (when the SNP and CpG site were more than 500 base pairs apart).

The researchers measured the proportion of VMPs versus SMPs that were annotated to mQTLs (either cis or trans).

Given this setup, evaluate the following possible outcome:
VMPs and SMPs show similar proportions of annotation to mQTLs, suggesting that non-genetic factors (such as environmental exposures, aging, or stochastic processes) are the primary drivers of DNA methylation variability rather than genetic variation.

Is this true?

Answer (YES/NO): NO